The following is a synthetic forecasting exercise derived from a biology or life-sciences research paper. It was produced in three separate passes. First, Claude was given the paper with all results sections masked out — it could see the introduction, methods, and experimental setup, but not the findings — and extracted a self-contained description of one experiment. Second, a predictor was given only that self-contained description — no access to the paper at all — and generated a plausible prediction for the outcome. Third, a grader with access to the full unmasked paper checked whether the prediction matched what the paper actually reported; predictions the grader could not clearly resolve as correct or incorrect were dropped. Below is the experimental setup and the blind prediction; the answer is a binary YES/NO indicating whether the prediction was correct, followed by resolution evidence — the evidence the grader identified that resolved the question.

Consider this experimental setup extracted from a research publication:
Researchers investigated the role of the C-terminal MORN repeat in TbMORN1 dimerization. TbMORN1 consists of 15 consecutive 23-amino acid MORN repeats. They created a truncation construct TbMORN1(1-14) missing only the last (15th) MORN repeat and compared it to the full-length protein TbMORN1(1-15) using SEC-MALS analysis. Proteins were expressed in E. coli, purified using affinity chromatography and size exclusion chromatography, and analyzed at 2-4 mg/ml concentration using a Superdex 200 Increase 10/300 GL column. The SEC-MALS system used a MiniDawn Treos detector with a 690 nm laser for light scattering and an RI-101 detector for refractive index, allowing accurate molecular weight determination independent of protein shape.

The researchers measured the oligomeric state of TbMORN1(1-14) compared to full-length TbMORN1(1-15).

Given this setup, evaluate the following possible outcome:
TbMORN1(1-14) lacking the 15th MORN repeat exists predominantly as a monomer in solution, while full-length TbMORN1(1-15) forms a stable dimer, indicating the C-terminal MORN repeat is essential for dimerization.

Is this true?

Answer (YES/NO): NO